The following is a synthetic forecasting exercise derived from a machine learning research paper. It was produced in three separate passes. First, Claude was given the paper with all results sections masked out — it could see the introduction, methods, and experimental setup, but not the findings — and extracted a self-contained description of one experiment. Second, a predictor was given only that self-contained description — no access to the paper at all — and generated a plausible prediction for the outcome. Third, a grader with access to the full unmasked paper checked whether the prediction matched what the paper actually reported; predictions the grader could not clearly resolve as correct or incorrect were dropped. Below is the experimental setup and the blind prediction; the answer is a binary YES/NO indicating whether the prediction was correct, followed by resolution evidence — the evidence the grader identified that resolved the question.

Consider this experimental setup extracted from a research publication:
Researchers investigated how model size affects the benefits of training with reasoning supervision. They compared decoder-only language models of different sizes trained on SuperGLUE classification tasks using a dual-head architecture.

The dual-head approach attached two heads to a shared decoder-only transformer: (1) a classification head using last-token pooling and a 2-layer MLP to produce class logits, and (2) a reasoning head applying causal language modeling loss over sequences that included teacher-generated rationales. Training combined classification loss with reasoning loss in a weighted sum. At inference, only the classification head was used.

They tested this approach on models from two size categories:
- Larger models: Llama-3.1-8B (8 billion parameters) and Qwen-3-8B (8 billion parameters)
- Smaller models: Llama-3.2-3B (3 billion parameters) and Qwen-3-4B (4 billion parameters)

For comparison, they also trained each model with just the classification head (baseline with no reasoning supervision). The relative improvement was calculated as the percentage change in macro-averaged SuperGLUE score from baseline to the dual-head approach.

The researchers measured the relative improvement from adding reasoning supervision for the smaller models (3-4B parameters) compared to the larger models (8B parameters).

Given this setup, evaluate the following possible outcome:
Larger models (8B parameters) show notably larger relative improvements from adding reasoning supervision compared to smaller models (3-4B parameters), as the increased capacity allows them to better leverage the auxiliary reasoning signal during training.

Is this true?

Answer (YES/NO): NO